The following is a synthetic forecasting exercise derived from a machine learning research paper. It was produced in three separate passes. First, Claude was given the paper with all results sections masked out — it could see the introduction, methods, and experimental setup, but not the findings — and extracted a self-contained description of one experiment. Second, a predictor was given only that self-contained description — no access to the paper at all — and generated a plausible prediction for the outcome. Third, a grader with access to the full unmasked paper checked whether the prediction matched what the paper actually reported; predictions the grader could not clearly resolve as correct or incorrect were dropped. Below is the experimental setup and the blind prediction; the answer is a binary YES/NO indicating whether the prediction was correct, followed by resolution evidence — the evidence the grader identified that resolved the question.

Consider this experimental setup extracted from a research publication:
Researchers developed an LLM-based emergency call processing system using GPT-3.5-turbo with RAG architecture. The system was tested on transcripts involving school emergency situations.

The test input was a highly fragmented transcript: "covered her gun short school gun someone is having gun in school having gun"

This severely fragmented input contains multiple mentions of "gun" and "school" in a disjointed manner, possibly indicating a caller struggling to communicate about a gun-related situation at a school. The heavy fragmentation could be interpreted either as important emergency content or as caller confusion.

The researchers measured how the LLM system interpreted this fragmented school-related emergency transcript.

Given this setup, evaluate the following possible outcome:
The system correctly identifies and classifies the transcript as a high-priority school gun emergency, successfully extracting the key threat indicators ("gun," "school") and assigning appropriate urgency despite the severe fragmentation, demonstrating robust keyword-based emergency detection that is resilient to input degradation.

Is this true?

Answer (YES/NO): YES